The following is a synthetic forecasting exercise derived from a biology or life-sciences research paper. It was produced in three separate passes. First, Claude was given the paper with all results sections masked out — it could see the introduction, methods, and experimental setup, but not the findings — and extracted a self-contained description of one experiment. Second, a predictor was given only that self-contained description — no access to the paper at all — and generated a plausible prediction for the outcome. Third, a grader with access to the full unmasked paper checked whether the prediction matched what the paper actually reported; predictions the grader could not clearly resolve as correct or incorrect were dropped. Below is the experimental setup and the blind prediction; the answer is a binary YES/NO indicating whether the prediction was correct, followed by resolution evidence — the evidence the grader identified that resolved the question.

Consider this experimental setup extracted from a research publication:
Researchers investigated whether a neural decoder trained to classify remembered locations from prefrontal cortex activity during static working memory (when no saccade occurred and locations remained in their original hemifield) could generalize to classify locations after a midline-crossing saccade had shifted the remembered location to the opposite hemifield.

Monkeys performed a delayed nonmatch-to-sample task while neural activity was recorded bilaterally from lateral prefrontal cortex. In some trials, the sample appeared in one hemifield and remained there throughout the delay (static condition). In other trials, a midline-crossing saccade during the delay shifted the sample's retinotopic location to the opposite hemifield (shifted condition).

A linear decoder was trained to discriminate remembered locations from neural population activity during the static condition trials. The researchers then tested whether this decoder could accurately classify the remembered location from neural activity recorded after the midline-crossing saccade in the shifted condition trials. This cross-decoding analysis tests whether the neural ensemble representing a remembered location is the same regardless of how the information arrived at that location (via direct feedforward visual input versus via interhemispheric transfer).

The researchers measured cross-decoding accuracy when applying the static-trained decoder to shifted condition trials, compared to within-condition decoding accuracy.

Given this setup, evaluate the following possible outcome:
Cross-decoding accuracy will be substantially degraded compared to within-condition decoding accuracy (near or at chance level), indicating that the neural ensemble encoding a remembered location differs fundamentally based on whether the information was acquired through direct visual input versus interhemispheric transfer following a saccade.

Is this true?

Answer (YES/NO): YES